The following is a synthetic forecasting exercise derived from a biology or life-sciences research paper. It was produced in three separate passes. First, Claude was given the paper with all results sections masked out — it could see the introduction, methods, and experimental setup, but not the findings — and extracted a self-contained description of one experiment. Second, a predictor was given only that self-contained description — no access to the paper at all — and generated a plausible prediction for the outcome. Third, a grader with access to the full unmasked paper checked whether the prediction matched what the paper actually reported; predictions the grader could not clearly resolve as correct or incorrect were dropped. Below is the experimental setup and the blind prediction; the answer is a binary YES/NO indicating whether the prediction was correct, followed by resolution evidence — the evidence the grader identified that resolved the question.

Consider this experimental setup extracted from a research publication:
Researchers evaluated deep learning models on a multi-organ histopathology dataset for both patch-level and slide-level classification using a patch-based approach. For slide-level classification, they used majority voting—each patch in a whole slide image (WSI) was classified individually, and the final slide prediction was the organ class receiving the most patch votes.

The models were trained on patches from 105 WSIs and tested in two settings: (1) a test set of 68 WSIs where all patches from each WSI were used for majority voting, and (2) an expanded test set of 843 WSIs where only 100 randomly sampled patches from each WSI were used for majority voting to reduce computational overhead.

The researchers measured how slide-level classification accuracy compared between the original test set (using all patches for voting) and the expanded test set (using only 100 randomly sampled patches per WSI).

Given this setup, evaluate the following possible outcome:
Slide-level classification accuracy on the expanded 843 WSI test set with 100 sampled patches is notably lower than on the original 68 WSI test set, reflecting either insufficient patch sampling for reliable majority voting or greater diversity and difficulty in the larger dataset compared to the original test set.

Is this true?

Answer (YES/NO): YES